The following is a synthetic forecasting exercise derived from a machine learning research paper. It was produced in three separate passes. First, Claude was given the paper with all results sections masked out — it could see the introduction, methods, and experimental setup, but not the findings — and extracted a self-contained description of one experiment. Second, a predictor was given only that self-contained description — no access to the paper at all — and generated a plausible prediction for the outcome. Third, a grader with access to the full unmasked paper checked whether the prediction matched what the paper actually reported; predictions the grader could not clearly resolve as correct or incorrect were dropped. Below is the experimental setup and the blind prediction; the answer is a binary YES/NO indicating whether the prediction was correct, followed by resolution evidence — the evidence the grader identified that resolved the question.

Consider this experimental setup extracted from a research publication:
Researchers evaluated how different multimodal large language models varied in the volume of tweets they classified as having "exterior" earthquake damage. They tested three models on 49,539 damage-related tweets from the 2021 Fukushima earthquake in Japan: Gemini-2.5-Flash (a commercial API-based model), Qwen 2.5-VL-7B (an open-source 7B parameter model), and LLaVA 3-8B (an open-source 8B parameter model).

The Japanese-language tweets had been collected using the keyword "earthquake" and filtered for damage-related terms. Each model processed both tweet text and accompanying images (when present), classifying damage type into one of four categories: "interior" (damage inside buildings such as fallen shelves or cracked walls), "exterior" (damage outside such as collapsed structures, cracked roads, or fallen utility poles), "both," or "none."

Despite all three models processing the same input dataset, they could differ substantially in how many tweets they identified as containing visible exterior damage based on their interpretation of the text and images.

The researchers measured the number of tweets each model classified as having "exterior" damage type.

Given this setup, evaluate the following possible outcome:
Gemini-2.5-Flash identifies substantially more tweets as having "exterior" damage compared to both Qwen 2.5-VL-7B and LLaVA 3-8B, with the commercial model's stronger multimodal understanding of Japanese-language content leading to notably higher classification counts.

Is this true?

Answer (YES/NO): YES